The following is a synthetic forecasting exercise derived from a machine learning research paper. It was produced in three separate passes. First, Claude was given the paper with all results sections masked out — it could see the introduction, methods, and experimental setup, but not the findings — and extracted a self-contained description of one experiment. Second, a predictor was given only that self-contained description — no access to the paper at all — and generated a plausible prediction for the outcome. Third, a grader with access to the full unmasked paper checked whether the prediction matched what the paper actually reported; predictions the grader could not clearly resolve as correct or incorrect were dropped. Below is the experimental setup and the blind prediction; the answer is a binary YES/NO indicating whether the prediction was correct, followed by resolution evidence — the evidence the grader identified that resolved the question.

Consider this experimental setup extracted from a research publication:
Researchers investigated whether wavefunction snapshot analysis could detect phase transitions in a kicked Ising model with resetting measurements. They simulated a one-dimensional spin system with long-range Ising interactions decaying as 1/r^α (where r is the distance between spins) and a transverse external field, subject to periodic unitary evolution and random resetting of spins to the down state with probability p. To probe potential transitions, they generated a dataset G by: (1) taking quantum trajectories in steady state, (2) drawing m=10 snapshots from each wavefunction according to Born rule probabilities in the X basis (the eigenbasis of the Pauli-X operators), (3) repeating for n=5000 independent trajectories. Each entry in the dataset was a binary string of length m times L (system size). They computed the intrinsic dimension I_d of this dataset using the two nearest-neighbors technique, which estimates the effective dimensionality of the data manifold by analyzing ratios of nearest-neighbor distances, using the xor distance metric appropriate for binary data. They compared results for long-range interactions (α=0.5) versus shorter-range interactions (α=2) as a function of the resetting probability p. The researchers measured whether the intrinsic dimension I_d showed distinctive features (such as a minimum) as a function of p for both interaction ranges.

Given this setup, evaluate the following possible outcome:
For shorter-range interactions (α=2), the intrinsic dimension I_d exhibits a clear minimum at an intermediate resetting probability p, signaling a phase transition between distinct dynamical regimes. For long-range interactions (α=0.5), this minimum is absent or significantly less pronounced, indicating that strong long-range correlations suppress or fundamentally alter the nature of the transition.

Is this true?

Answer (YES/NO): NO